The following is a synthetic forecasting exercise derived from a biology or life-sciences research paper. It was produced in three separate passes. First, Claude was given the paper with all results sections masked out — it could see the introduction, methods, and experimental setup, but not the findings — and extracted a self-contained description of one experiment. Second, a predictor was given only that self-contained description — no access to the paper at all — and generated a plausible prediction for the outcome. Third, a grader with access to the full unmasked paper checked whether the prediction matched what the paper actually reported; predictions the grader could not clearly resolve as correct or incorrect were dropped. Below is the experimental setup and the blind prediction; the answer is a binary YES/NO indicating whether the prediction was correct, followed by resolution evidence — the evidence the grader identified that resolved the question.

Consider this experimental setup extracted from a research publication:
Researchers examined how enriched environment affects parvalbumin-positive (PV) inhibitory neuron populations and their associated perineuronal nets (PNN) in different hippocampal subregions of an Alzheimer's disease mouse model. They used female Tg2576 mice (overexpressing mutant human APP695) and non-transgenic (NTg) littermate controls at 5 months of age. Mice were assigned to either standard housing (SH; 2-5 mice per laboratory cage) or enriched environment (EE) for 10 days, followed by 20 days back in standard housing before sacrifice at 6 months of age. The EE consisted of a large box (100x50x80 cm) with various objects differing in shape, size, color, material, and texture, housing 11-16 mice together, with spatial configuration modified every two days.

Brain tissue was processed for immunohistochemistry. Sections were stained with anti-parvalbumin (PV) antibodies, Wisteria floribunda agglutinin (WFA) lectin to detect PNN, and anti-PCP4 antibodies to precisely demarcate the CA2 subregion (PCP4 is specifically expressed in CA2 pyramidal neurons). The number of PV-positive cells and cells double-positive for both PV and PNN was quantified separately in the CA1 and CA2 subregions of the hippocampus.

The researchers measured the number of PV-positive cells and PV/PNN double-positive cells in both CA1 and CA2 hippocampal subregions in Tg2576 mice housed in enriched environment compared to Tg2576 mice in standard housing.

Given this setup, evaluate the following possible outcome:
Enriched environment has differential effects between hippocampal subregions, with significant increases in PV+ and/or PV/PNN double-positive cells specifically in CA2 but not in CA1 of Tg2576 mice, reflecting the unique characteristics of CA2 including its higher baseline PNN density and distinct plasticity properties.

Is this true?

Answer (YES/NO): NO